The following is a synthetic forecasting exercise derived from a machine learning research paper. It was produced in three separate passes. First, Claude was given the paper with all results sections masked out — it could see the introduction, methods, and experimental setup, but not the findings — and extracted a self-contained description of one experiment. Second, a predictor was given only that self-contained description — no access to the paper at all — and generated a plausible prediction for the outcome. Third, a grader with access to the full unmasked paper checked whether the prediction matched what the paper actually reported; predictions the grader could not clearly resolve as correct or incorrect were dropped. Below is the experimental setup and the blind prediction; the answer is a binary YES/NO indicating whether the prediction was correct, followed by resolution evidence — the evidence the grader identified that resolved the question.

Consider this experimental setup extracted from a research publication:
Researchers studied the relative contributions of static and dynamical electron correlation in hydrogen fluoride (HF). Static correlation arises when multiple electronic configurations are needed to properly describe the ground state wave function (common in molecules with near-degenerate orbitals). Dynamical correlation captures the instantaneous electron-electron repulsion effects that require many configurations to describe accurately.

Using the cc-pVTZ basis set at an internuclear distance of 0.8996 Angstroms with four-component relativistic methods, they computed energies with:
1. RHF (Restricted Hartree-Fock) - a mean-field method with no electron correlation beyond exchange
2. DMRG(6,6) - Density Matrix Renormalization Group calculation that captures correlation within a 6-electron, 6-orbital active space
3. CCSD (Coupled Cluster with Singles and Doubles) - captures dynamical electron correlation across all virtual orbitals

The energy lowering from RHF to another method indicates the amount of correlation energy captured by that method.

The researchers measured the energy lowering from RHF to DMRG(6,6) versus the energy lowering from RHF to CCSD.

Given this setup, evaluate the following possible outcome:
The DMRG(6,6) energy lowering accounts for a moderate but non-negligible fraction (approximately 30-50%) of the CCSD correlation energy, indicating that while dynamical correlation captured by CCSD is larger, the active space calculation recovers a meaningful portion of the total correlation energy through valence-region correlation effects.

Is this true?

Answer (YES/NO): NO